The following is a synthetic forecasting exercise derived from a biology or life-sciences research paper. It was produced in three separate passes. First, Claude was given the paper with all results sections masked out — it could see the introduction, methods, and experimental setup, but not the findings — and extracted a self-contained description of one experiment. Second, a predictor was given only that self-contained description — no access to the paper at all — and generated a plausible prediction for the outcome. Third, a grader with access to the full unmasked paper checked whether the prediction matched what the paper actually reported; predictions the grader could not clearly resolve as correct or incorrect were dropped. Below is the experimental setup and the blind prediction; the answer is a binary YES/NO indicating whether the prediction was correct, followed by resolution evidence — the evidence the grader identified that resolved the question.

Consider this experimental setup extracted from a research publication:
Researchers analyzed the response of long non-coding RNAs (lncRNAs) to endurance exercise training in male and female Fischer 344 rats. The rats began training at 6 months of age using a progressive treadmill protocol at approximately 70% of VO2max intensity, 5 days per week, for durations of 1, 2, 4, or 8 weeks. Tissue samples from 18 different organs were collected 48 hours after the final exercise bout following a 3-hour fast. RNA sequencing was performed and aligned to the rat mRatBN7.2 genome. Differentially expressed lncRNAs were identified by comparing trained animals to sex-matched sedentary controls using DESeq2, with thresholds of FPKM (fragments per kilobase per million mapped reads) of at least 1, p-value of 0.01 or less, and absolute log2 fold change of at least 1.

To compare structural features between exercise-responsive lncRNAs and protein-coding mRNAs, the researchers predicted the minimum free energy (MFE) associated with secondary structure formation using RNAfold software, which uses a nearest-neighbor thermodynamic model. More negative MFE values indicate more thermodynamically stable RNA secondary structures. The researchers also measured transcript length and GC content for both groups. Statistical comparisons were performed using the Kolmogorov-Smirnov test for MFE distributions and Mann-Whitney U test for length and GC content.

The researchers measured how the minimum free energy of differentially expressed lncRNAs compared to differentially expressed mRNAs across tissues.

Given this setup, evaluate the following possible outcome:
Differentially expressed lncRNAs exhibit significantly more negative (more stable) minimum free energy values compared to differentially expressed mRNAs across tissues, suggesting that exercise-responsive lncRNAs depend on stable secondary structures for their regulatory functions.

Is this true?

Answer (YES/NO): NO